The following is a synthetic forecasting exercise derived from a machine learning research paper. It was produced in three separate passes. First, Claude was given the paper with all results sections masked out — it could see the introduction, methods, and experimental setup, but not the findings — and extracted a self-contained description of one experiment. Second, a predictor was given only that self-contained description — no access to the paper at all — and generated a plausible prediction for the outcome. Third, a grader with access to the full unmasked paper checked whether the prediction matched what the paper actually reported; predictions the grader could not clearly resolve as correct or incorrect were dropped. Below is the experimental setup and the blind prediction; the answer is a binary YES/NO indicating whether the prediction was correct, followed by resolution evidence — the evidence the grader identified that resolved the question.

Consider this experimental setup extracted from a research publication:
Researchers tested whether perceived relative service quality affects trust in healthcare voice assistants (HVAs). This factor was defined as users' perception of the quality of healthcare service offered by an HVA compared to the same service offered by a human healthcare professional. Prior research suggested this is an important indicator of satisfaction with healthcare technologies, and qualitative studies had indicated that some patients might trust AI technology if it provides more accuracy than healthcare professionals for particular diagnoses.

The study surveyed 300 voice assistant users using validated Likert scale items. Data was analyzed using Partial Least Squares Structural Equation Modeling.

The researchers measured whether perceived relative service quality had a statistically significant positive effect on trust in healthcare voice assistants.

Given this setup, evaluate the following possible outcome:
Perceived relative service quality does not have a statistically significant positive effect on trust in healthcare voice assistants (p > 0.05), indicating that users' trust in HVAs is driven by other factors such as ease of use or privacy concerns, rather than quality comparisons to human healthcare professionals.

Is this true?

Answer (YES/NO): NO